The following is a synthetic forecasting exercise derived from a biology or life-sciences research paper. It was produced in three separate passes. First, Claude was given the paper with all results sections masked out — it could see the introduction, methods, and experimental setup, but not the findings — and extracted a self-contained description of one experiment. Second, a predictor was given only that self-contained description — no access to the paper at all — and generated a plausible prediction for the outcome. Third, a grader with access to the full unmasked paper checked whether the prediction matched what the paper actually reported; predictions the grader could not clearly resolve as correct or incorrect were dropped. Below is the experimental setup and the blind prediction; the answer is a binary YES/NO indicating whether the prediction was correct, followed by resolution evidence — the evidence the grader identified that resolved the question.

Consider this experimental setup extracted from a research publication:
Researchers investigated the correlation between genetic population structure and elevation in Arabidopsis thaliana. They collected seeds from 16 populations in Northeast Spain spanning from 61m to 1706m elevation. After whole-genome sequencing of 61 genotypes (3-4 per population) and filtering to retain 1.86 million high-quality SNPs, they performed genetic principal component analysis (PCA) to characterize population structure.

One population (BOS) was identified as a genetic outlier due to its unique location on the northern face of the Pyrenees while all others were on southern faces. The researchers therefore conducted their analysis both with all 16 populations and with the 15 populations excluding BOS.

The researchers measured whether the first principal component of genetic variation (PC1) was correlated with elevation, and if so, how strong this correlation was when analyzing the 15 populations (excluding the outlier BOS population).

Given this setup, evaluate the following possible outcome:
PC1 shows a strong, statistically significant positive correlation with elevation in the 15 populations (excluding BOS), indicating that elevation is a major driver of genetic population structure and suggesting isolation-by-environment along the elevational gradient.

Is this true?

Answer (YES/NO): NO